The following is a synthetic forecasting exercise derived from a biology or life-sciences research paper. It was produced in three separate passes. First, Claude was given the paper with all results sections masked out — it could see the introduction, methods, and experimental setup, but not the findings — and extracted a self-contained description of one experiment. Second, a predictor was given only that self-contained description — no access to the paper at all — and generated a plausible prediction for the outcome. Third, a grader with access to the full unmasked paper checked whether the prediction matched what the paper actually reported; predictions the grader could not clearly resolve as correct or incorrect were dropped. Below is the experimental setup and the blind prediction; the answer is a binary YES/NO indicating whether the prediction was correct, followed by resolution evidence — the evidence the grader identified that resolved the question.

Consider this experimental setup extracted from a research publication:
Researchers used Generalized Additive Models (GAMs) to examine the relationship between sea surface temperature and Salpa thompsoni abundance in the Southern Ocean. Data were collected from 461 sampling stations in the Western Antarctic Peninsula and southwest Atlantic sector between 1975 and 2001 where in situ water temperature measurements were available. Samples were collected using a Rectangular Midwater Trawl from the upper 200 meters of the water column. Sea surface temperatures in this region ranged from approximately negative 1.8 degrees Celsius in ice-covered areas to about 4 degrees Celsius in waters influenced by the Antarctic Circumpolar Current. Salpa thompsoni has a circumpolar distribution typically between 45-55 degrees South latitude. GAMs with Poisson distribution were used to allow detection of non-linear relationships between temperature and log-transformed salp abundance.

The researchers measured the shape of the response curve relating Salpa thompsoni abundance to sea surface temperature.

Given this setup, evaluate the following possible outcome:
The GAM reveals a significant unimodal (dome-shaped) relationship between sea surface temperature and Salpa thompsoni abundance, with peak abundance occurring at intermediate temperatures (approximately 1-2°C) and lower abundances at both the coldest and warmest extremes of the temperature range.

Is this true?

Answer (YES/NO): NO